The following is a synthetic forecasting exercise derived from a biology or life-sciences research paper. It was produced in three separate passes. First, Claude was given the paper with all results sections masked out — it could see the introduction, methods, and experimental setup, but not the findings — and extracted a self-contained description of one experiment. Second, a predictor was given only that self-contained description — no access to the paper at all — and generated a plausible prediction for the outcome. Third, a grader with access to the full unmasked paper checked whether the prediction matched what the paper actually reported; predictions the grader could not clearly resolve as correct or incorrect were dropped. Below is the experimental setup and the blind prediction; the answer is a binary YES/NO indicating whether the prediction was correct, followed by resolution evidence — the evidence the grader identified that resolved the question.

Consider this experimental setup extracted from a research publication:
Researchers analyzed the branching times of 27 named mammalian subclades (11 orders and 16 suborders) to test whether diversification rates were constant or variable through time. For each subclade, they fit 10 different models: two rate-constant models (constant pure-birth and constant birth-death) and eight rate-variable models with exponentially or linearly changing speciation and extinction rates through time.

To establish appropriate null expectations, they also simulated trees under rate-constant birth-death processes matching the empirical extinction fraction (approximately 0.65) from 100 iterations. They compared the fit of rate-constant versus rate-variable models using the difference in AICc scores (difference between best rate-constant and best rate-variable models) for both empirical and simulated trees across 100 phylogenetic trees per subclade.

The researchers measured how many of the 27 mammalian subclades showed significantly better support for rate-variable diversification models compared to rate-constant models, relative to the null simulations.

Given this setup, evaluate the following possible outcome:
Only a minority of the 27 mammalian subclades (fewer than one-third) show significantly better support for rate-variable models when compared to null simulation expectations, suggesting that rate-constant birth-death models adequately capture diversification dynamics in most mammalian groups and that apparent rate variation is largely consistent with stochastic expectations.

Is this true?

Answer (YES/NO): NO